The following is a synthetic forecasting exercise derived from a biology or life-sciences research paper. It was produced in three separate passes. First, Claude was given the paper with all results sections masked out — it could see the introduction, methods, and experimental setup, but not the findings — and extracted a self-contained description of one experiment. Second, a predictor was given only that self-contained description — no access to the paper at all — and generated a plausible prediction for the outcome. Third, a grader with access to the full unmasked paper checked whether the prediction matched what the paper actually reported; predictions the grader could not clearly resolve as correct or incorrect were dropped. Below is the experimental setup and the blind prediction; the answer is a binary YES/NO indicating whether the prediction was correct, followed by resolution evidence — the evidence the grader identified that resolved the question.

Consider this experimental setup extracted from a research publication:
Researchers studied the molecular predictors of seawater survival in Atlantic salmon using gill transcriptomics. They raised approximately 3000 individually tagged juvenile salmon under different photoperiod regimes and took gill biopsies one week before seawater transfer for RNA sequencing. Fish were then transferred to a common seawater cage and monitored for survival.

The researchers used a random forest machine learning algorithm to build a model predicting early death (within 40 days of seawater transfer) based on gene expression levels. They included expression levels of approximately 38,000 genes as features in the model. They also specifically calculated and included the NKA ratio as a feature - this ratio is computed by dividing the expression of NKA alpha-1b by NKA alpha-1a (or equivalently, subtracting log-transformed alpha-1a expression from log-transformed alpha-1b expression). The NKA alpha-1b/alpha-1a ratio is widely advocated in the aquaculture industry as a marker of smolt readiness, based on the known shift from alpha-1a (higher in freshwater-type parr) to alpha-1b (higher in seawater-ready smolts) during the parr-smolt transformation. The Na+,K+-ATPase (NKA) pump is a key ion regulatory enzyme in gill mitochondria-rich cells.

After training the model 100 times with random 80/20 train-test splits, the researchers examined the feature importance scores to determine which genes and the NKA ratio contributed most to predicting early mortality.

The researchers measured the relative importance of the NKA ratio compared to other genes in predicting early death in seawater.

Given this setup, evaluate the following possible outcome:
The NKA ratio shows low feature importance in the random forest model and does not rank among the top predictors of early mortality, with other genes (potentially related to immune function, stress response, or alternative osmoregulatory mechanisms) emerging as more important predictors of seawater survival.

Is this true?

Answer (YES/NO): YES